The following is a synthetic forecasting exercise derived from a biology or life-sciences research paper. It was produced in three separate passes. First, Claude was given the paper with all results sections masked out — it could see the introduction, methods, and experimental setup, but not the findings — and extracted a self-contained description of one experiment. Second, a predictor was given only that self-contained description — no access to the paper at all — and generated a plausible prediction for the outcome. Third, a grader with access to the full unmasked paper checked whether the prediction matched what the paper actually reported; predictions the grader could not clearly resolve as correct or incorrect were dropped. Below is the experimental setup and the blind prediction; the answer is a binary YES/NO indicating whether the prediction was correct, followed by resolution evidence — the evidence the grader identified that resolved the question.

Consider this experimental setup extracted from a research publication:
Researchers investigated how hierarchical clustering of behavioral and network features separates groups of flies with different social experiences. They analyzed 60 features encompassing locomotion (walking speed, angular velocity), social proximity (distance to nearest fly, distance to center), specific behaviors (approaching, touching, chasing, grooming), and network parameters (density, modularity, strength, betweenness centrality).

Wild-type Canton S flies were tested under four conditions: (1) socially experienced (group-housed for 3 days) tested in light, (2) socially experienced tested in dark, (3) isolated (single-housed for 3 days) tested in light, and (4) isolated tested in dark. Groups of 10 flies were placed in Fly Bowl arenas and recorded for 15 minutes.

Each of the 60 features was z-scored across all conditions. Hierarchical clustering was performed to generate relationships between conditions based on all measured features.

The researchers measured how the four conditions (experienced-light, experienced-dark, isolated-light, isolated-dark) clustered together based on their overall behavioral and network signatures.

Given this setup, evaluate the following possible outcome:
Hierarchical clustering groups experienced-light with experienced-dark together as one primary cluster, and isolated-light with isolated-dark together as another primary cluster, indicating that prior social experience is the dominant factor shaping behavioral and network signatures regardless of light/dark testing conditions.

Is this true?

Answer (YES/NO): NO